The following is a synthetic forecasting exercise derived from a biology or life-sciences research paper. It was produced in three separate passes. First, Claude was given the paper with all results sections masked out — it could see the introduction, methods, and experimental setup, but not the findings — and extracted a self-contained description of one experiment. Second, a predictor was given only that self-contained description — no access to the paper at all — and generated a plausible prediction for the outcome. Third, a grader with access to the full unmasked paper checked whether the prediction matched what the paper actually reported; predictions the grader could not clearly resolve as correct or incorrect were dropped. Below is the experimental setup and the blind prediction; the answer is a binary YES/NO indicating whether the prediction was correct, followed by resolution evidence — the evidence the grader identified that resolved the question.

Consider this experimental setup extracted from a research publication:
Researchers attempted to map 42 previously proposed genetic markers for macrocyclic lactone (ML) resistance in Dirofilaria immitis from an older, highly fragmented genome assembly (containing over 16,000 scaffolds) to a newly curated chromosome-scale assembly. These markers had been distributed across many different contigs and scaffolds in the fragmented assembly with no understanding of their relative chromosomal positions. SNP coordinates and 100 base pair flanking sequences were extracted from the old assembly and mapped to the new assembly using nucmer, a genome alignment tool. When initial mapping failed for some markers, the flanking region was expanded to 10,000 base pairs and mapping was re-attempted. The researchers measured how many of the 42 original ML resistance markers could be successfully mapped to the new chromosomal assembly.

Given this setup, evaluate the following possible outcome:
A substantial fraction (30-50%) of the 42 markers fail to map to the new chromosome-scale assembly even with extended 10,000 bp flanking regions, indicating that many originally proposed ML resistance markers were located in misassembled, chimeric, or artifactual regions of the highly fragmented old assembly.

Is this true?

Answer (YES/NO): NO